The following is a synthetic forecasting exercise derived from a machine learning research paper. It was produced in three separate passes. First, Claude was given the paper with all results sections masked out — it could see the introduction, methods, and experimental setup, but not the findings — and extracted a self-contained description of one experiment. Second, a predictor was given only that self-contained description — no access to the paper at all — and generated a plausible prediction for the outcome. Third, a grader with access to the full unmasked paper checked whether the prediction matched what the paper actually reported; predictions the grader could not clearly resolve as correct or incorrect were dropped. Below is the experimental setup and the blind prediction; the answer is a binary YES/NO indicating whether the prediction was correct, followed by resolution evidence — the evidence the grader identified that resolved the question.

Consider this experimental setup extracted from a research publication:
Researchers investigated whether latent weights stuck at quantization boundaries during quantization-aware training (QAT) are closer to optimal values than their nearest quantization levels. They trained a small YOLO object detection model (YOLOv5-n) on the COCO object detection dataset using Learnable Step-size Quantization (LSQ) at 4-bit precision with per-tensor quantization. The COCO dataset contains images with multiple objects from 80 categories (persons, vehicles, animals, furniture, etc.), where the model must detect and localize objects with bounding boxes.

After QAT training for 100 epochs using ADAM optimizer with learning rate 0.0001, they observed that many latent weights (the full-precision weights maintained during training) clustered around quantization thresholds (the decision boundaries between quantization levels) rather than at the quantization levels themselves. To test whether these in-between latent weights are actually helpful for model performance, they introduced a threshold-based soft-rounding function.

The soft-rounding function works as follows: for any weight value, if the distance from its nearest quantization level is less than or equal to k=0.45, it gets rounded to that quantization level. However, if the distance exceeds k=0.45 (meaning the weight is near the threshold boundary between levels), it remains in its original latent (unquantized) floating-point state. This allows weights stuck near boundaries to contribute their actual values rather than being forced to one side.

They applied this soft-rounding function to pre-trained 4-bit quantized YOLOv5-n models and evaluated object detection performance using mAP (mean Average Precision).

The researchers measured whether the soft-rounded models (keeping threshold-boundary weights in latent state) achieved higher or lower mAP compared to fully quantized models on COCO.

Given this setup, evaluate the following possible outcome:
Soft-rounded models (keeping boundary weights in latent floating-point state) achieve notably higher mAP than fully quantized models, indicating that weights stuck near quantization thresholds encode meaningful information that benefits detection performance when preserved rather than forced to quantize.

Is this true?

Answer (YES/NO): NO